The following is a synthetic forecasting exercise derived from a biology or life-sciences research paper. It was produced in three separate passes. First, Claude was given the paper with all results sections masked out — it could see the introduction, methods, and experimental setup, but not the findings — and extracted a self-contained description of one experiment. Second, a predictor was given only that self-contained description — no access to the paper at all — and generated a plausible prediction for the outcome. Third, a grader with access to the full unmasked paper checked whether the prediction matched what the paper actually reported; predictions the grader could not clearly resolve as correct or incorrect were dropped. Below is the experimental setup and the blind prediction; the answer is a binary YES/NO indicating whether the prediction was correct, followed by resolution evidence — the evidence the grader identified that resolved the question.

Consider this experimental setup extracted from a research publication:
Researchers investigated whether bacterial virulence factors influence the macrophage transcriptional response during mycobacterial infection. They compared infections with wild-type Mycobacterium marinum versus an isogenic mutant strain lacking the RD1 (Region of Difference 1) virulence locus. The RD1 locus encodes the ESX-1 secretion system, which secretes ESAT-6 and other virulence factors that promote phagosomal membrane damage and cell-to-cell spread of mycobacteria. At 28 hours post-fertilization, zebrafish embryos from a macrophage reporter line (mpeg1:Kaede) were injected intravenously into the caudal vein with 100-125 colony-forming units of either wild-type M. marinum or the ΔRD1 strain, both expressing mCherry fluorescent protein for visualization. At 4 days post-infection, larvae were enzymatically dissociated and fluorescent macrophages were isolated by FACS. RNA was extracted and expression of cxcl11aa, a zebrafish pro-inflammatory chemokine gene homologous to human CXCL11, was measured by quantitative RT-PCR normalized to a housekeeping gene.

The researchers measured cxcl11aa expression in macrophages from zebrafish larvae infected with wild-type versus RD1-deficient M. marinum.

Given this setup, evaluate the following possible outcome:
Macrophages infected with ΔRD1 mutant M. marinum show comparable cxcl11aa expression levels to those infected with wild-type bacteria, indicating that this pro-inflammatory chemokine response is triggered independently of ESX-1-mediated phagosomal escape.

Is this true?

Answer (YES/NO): YES